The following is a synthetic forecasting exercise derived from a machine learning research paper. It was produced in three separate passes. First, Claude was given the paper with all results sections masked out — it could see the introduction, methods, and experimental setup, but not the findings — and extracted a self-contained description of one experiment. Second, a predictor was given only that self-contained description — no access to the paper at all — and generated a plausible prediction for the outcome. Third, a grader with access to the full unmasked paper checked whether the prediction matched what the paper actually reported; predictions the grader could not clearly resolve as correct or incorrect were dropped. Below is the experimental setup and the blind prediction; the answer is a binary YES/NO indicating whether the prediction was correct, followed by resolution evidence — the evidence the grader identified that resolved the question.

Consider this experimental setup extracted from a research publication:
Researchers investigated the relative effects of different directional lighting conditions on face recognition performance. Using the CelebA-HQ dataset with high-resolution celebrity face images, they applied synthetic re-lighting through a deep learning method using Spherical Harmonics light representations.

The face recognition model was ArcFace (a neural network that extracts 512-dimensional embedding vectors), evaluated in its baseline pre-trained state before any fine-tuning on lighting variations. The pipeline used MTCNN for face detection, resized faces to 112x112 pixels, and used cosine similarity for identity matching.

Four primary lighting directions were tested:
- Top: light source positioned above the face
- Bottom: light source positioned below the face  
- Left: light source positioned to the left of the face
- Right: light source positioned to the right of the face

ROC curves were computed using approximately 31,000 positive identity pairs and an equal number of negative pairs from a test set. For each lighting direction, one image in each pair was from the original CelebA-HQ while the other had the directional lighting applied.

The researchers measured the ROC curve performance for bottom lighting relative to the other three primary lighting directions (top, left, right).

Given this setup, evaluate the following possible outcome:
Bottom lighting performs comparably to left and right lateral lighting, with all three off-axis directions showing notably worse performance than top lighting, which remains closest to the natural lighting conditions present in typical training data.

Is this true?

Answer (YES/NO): NO